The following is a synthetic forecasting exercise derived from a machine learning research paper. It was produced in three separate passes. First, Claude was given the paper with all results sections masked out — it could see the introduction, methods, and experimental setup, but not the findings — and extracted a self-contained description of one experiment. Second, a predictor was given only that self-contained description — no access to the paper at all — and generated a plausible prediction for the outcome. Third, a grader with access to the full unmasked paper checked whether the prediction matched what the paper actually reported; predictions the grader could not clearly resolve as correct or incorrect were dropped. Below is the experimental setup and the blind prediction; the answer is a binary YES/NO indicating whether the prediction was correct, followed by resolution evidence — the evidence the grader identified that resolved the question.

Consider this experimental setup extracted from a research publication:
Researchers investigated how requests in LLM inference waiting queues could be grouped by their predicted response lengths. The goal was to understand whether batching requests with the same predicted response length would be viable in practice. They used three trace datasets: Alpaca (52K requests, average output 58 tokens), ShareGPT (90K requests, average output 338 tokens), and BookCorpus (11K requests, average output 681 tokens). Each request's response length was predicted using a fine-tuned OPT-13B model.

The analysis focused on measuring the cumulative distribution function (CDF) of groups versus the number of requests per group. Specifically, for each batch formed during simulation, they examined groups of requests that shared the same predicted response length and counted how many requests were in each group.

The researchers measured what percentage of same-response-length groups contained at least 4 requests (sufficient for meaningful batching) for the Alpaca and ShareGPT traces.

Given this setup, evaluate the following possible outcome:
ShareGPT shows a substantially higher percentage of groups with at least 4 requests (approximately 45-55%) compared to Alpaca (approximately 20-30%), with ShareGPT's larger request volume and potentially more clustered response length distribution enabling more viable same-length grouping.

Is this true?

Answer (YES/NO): NO